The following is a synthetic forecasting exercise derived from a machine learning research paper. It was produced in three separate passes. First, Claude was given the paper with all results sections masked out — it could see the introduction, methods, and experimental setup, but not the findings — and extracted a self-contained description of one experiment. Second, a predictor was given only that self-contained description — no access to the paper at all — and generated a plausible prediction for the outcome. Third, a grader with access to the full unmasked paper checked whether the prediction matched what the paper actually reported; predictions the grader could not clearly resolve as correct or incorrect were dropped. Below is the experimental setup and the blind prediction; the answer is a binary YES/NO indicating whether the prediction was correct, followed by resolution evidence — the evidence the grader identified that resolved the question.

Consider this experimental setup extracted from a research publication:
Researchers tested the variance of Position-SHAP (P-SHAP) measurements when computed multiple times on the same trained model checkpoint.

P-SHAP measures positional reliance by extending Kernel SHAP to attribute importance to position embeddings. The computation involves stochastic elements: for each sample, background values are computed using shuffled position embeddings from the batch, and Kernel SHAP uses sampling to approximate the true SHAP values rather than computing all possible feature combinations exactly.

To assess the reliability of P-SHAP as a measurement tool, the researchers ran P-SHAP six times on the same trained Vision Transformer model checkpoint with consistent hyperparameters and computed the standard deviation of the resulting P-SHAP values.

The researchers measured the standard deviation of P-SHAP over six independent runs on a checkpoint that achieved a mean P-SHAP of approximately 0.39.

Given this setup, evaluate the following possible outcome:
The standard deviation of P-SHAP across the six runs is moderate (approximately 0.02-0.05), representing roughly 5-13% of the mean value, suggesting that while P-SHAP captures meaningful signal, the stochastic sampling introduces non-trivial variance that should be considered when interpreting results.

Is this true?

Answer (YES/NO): NO